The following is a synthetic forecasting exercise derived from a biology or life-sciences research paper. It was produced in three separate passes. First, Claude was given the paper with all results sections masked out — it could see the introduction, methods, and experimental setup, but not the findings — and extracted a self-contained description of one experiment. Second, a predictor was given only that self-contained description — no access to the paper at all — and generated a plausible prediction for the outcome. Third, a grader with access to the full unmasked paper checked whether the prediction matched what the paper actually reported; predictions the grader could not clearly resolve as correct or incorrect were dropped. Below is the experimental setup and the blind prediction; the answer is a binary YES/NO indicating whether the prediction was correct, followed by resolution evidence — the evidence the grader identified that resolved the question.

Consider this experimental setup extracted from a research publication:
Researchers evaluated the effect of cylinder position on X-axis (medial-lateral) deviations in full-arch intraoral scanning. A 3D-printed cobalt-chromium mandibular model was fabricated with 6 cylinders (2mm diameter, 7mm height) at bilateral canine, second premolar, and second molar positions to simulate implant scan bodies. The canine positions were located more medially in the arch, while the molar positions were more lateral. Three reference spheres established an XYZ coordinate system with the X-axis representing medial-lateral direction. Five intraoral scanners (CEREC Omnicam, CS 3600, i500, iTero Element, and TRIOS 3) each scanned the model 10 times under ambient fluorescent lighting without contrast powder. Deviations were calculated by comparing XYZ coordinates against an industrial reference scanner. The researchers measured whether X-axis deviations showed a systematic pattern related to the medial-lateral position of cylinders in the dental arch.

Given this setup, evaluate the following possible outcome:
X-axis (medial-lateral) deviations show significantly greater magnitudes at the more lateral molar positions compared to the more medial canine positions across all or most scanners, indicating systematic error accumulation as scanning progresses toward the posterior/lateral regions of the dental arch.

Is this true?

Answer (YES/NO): NO